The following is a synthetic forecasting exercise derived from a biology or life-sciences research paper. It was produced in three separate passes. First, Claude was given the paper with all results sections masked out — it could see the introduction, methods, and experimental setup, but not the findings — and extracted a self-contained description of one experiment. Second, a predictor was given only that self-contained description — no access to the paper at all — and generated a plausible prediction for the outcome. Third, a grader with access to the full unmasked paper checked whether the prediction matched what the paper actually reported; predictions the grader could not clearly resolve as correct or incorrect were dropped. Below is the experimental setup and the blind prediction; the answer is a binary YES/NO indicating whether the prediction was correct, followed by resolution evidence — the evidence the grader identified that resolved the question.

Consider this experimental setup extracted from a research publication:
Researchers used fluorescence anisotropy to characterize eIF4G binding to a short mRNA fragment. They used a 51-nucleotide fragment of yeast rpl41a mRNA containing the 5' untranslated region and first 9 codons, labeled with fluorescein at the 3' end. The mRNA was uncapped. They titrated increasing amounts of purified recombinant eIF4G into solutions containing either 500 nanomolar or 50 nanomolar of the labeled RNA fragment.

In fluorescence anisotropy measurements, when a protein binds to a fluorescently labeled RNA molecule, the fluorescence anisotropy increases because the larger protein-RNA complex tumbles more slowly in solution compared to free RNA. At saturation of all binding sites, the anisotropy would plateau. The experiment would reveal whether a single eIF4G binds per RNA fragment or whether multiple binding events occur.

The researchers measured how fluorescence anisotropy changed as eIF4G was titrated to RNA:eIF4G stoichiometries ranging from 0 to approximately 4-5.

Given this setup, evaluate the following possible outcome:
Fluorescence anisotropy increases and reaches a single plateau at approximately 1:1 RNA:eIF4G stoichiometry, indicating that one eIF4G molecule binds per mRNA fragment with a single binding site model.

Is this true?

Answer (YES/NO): NO